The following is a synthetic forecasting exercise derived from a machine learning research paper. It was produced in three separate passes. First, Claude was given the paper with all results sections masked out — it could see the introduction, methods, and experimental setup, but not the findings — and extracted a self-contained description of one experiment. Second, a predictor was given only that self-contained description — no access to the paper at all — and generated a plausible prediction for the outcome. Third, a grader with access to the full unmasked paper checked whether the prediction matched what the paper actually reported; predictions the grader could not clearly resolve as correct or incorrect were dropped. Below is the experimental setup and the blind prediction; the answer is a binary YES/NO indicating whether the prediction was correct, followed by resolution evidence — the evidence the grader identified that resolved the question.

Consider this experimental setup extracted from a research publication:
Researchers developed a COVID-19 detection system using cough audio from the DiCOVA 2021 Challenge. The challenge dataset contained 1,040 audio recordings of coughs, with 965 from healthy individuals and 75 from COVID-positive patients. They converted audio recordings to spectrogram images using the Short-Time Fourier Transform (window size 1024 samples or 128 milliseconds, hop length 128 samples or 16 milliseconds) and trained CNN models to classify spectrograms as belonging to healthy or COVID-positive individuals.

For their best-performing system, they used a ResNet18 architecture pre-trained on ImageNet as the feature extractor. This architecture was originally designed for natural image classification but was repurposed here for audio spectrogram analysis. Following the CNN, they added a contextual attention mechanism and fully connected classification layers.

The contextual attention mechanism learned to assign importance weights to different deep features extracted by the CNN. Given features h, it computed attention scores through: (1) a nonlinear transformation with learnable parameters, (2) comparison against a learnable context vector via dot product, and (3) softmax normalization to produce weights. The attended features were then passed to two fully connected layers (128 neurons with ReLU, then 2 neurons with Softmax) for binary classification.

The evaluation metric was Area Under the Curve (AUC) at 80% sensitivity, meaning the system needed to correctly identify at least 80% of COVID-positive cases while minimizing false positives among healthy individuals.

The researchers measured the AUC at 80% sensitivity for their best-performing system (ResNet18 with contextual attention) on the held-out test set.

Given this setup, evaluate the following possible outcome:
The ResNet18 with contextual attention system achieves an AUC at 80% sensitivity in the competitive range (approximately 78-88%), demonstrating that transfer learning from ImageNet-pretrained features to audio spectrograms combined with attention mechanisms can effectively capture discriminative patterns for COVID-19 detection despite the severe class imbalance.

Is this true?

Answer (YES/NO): NO